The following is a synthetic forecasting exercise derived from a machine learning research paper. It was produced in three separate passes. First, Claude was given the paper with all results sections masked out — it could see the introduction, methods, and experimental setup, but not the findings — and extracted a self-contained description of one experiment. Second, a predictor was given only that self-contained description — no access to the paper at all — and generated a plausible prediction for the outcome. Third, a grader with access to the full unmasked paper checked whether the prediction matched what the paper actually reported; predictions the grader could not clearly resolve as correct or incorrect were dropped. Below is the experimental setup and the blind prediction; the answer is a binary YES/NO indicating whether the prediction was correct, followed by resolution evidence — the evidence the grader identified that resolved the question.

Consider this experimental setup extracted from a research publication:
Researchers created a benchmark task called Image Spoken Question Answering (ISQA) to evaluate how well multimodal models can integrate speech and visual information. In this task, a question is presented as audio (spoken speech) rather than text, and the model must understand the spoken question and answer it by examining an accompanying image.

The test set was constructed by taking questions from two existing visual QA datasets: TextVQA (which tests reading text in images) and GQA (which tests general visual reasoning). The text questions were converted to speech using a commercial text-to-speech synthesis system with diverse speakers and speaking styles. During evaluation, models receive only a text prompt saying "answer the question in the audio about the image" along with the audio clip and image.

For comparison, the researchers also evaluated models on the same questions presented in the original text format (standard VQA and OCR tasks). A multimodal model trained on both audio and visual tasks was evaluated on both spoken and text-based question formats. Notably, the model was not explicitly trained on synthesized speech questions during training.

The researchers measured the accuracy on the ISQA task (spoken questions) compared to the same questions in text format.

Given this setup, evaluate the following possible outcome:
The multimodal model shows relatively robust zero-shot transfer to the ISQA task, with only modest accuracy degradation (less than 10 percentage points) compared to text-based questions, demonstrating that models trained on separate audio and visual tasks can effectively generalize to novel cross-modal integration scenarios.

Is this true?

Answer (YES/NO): NO